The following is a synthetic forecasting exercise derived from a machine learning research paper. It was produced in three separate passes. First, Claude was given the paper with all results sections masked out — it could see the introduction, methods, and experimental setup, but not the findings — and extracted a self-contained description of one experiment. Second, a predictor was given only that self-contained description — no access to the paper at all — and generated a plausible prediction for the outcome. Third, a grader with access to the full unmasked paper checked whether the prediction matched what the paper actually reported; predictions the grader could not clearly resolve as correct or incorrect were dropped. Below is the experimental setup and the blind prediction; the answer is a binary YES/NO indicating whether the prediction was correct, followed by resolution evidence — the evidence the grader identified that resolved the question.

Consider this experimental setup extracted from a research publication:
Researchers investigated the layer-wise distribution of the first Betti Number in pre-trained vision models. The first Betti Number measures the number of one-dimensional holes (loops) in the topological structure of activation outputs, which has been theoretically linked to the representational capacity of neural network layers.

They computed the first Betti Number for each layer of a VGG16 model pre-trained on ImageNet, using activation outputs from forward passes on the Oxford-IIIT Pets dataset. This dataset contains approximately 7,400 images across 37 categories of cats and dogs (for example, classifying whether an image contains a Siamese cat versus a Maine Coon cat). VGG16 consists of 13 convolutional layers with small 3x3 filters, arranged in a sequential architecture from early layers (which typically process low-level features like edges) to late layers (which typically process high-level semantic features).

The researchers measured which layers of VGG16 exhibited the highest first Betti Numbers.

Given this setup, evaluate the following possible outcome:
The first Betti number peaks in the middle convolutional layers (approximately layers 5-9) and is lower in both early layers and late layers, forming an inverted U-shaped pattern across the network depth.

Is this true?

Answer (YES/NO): NO